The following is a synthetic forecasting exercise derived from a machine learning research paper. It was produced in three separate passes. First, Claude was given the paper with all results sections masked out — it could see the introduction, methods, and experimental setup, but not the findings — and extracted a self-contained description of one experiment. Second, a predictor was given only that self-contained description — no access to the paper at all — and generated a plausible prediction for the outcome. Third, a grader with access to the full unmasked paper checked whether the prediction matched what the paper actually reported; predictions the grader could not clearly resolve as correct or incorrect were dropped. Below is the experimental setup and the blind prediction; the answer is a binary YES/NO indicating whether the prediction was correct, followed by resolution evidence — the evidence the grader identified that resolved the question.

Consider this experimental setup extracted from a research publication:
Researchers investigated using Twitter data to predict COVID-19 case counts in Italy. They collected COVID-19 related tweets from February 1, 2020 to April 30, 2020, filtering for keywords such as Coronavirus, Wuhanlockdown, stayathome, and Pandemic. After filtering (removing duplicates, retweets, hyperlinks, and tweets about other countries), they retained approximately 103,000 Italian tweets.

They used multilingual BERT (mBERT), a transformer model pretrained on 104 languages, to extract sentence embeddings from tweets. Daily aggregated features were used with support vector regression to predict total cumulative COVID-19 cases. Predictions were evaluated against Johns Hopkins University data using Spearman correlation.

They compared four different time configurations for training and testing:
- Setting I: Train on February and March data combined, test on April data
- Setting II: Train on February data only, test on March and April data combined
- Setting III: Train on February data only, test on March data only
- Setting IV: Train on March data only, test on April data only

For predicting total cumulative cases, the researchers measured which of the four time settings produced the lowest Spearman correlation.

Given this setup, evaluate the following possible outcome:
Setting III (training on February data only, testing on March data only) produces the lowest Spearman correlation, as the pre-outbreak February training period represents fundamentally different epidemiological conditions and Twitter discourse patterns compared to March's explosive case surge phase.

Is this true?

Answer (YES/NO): YES